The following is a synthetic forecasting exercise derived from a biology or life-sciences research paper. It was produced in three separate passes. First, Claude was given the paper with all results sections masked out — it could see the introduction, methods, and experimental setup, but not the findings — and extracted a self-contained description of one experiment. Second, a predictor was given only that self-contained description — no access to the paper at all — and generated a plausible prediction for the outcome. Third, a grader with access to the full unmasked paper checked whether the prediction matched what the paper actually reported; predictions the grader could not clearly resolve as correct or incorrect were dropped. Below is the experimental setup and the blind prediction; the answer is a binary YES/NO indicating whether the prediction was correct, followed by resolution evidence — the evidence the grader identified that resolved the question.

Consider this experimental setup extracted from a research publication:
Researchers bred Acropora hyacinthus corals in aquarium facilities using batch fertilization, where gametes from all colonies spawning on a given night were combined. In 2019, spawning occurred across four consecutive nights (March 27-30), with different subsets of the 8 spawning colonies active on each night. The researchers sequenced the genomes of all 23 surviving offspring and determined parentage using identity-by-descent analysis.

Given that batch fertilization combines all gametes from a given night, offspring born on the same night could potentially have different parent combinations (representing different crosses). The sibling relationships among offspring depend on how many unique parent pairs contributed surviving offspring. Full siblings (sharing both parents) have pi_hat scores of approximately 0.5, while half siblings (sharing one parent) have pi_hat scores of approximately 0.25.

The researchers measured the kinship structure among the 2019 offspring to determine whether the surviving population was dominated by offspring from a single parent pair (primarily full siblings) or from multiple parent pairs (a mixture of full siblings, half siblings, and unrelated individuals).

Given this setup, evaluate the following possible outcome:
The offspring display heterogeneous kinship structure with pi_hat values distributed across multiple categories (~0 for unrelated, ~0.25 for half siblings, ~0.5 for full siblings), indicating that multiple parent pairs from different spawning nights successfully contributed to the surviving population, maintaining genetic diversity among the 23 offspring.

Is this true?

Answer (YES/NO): NO